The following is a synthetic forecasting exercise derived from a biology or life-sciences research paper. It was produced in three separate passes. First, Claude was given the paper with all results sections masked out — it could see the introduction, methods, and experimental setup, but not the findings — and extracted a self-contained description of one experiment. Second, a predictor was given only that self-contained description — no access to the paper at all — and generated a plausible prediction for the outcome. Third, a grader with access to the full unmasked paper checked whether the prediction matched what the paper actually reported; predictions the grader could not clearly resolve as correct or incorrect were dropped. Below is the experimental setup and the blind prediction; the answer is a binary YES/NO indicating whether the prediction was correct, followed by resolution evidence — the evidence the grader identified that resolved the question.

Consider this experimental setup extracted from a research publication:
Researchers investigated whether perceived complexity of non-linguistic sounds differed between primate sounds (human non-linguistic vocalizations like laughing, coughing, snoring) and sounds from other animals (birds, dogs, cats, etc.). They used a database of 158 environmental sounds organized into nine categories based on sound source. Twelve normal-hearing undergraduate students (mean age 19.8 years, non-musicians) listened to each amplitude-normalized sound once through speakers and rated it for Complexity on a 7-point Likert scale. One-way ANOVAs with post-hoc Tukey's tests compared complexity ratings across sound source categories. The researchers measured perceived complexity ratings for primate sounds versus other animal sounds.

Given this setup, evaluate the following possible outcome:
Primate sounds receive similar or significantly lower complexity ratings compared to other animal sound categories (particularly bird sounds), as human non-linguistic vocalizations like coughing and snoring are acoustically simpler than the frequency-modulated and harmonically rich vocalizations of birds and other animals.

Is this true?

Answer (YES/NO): YES